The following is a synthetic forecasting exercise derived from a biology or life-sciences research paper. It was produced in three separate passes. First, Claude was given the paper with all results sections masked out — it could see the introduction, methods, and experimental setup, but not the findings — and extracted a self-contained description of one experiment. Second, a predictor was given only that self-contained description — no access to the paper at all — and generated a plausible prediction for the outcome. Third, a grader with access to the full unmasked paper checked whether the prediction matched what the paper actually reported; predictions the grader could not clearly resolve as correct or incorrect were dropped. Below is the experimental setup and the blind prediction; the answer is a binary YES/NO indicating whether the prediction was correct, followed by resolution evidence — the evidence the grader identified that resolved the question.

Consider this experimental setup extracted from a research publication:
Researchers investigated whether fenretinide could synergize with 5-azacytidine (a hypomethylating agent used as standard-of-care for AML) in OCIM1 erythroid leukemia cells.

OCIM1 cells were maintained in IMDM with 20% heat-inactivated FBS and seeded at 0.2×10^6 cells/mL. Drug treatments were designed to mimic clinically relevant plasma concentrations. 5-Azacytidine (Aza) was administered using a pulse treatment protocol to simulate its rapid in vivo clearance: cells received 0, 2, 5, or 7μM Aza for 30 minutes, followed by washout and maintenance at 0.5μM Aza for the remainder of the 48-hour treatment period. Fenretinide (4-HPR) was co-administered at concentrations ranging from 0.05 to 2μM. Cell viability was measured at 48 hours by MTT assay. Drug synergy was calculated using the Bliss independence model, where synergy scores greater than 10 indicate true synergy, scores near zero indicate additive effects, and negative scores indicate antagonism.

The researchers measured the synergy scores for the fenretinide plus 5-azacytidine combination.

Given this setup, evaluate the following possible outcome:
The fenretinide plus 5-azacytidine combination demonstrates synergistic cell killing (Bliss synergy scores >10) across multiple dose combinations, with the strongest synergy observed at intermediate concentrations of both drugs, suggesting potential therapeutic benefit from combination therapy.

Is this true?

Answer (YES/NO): YES